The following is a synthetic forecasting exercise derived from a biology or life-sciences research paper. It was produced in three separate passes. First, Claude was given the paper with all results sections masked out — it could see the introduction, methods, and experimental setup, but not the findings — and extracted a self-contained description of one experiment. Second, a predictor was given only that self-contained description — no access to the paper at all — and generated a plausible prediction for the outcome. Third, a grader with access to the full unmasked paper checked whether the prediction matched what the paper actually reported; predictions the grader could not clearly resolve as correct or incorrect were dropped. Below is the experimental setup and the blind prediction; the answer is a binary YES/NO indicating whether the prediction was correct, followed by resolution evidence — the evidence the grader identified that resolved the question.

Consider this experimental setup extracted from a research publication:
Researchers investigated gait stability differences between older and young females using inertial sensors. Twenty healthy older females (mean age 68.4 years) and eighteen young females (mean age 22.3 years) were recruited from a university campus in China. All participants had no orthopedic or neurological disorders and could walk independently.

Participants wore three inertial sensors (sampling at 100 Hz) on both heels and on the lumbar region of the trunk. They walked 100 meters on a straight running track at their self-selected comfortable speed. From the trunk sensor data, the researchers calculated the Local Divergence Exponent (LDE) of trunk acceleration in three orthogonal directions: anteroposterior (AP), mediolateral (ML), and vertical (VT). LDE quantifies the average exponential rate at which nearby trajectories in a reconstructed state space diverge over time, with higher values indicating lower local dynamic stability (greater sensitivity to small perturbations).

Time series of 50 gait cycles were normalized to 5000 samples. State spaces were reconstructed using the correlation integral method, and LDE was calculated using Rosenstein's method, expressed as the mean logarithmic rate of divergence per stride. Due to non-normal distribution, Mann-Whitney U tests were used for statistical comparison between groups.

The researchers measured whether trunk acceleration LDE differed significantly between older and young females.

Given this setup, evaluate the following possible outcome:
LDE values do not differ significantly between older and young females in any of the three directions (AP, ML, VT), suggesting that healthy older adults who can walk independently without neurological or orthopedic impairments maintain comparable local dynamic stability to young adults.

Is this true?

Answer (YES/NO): NO